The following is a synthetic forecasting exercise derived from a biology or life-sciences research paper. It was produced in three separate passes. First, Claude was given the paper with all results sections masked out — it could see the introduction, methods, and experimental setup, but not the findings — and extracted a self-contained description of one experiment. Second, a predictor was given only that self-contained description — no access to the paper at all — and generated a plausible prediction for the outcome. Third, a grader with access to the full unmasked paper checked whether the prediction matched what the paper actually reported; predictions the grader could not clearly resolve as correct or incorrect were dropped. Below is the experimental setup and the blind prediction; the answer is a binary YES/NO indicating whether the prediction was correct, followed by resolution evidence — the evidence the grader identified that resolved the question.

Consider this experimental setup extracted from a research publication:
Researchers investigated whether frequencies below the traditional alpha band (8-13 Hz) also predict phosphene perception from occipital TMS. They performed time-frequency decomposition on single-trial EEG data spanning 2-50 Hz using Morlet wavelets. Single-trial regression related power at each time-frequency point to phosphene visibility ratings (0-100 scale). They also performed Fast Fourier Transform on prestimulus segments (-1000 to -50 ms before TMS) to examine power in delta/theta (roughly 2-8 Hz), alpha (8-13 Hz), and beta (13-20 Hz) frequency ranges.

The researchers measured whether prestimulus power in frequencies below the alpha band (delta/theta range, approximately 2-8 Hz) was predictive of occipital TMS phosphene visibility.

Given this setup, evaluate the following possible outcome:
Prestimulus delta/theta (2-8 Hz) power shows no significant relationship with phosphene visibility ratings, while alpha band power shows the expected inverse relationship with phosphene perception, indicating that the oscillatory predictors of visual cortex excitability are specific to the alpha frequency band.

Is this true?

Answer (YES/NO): NO